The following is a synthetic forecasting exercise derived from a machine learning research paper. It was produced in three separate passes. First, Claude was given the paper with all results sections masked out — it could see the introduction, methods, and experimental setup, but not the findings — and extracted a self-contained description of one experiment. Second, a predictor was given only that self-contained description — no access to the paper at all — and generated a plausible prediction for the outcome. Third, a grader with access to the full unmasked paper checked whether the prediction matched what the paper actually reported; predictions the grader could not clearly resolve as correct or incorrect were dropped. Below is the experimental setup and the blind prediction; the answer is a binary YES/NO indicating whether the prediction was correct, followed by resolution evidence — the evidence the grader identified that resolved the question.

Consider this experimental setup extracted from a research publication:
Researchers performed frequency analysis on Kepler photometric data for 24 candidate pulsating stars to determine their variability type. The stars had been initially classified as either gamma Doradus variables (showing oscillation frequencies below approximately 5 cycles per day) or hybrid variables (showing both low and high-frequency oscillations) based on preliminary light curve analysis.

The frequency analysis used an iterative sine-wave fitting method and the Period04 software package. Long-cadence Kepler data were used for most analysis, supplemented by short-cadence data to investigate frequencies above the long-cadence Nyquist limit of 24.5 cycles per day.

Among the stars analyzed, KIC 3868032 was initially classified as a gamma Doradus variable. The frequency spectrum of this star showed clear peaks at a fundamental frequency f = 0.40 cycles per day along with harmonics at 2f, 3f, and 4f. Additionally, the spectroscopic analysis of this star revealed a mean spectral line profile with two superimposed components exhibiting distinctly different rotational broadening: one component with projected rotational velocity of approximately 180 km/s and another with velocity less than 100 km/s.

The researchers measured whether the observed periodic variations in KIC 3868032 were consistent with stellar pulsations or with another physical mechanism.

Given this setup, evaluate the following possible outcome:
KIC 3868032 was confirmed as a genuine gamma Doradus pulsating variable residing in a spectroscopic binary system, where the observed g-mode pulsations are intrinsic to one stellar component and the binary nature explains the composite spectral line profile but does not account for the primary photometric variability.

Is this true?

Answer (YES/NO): NO